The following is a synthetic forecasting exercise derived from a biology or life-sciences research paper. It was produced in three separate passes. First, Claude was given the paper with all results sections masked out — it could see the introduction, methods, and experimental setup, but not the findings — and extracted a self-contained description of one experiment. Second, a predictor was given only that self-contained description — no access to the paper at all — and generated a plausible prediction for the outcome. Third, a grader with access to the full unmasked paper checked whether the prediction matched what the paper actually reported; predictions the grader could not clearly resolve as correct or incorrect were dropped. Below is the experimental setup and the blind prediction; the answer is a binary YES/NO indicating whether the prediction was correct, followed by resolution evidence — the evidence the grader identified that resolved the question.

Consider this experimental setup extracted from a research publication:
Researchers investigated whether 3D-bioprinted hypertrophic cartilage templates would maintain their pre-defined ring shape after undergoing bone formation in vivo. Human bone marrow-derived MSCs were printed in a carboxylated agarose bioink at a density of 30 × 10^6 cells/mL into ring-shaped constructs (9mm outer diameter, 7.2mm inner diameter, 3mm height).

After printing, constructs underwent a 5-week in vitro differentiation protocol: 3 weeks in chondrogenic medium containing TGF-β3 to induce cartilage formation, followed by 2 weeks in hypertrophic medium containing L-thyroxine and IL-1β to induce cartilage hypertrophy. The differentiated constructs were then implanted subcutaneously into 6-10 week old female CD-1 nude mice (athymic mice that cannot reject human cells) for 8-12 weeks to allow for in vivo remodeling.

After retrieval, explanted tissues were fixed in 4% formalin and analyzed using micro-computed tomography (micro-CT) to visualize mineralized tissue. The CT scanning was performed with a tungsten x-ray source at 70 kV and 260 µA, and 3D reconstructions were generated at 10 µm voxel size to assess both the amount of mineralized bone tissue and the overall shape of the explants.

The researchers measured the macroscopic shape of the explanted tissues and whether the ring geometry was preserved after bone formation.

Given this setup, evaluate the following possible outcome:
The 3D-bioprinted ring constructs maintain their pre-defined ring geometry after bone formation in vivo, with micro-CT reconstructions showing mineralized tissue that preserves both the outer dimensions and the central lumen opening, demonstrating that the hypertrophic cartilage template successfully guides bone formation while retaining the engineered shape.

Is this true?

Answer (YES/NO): YES